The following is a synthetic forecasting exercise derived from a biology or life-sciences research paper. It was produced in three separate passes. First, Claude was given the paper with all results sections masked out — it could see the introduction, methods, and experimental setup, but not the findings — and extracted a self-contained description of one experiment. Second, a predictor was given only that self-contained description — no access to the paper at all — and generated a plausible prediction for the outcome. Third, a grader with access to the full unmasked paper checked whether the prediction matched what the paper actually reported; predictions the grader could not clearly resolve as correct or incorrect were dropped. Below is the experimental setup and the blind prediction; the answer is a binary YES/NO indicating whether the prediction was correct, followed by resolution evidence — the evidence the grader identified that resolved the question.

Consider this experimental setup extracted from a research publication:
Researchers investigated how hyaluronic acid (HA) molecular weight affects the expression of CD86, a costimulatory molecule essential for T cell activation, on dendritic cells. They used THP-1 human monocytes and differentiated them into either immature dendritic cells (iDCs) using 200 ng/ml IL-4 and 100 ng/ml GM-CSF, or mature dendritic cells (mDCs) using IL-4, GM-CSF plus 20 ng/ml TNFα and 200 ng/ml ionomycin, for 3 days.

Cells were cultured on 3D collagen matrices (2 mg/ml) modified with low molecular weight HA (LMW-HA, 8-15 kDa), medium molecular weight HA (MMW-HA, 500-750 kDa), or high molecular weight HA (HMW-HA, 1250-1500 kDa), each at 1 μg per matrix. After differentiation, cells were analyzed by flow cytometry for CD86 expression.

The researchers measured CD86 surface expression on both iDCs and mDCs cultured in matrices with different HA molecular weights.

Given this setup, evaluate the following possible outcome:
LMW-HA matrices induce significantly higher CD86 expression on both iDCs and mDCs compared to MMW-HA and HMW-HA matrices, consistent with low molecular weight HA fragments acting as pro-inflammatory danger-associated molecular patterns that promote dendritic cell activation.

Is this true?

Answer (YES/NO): NO